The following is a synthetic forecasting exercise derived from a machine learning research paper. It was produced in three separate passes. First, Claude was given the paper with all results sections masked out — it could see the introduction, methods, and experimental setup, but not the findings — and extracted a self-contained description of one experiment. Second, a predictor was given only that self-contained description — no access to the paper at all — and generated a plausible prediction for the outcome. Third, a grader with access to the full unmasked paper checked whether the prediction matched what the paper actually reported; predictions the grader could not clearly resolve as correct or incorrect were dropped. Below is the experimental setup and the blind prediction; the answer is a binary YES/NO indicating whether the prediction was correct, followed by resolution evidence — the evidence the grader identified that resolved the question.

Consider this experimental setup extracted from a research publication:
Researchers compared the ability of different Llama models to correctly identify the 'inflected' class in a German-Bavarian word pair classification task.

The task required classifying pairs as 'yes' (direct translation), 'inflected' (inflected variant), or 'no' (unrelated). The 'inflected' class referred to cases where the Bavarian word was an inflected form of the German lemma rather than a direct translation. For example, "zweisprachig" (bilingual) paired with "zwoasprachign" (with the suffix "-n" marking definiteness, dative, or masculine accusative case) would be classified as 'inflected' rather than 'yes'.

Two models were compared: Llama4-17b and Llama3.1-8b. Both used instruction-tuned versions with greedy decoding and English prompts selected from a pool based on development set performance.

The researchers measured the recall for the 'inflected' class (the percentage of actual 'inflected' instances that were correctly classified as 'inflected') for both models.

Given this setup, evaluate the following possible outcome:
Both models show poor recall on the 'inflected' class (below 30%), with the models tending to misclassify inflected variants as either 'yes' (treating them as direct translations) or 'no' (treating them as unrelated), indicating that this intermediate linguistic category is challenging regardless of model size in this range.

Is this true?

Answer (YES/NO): NO